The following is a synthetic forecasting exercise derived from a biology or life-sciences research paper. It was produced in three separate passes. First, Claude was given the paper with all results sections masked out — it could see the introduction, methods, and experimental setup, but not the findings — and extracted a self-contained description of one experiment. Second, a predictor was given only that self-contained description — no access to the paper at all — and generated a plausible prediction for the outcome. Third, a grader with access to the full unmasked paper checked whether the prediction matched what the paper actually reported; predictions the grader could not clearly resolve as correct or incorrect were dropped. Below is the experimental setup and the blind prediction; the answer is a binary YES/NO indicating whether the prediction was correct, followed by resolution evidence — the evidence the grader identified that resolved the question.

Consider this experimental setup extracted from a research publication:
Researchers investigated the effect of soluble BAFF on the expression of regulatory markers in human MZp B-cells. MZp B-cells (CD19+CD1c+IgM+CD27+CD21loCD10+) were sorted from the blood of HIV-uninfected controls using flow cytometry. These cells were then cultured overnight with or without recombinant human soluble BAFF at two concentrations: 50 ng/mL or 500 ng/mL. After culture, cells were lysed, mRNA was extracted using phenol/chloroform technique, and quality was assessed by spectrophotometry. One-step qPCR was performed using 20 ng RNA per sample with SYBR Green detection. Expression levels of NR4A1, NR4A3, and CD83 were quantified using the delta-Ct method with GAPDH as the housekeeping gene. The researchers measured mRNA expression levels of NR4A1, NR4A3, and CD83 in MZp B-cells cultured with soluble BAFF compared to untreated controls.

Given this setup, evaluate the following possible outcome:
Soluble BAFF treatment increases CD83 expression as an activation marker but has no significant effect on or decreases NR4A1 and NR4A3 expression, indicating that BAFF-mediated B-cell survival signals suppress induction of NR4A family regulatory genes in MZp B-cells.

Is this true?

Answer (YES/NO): NO